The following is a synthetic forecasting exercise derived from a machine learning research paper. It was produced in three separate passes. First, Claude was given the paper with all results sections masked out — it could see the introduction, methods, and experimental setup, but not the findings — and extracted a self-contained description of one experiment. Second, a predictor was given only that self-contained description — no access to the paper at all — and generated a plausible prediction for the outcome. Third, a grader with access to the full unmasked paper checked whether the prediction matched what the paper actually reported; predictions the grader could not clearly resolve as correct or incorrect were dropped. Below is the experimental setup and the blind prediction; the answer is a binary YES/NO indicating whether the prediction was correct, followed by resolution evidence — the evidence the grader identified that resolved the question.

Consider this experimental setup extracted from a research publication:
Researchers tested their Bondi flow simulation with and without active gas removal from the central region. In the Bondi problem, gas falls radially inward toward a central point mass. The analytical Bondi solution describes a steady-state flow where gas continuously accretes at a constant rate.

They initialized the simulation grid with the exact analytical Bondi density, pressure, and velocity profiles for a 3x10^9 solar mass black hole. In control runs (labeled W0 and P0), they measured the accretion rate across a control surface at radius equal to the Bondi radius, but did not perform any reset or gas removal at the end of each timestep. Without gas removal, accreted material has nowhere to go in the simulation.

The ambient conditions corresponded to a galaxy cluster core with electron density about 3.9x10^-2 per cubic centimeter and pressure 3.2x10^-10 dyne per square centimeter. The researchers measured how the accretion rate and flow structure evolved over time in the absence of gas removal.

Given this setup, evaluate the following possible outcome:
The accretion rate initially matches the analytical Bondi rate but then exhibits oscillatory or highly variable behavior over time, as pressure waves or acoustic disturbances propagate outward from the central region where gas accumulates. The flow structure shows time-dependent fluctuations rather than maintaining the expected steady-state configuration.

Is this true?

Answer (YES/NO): NO